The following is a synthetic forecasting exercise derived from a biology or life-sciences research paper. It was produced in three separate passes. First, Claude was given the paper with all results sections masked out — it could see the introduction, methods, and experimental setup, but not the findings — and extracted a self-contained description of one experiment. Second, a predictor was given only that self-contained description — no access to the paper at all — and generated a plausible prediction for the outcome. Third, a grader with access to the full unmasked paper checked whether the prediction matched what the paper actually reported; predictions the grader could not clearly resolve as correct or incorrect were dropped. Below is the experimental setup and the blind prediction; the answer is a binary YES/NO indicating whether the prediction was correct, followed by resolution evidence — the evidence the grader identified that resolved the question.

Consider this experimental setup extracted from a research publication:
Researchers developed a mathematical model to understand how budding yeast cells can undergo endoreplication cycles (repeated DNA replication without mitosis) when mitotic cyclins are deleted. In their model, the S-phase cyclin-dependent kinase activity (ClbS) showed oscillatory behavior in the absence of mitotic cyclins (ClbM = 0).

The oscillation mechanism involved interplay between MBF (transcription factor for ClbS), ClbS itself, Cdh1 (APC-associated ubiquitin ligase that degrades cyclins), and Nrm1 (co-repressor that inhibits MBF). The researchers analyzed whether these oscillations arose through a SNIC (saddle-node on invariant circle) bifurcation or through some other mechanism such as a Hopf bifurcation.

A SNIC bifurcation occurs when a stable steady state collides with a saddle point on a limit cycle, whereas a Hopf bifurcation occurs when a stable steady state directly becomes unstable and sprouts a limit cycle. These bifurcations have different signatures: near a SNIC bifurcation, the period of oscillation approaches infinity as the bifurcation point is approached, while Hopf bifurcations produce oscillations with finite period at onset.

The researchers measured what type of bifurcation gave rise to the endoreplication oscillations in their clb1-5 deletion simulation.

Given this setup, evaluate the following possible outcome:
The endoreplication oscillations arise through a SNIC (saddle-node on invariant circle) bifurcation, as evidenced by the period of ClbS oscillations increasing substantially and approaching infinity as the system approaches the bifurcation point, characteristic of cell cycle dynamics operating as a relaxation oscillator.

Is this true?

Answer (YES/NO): YES